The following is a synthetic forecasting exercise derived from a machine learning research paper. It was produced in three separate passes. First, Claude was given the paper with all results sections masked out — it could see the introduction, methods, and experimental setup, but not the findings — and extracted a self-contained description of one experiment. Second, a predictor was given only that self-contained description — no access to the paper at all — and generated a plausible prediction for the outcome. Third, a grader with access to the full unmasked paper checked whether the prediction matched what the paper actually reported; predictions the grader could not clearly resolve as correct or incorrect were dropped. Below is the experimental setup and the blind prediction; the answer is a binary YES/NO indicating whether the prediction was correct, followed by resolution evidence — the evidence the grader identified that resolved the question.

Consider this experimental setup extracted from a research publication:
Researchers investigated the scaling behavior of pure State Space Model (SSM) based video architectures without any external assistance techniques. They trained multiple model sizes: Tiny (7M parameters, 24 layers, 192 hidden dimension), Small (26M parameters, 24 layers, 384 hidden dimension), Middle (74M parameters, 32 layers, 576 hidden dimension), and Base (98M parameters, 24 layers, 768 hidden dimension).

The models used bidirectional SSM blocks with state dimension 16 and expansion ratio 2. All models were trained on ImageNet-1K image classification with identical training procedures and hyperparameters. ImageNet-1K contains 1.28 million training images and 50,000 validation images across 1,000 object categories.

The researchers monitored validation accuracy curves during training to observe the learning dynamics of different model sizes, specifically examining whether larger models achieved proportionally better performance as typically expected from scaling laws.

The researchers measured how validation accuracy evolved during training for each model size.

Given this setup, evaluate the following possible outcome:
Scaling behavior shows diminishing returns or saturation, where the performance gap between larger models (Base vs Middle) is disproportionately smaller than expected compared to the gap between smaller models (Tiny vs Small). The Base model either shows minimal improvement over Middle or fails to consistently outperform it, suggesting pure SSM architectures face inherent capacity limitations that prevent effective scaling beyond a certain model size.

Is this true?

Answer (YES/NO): NO